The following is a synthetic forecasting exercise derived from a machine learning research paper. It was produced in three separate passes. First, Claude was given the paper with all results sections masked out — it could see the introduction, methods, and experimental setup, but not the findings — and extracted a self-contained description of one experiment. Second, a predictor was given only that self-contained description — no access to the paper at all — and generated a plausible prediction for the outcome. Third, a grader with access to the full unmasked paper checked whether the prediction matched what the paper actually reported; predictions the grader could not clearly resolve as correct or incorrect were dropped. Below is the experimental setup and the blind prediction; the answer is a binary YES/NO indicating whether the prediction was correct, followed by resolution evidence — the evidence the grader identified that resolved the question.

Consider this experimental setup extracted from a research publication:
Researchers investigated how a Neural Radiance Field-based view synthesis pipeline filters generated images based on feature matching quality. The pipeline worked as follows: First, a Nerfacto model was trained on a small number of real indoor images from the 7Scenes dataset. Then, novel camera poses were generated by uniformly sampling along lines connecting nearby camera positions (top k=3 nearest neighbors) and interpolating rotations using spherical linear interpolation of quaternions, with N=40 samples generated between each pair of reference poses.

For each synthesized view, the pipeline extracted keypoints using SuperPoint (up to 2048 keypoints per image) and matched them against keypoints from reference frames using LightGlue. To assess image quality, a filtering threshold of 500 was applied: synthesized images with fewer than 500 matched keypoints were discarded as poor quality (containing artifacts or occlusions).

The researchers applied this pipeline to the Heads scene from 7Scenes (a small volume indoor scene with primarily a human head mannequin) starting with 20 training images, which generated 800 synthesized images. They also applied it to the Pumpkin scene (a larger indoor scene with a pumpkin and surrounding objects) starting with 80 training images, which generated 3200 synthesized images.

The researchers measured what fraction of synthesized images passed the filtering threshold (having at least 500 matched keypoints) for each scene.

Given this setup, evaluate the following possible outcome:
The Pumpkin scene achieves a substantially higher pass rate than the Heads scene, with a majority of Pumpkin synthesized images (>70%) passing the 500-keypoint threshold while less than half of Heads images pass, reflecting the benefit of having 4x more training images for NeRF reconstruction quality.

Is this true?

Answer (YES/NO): NO